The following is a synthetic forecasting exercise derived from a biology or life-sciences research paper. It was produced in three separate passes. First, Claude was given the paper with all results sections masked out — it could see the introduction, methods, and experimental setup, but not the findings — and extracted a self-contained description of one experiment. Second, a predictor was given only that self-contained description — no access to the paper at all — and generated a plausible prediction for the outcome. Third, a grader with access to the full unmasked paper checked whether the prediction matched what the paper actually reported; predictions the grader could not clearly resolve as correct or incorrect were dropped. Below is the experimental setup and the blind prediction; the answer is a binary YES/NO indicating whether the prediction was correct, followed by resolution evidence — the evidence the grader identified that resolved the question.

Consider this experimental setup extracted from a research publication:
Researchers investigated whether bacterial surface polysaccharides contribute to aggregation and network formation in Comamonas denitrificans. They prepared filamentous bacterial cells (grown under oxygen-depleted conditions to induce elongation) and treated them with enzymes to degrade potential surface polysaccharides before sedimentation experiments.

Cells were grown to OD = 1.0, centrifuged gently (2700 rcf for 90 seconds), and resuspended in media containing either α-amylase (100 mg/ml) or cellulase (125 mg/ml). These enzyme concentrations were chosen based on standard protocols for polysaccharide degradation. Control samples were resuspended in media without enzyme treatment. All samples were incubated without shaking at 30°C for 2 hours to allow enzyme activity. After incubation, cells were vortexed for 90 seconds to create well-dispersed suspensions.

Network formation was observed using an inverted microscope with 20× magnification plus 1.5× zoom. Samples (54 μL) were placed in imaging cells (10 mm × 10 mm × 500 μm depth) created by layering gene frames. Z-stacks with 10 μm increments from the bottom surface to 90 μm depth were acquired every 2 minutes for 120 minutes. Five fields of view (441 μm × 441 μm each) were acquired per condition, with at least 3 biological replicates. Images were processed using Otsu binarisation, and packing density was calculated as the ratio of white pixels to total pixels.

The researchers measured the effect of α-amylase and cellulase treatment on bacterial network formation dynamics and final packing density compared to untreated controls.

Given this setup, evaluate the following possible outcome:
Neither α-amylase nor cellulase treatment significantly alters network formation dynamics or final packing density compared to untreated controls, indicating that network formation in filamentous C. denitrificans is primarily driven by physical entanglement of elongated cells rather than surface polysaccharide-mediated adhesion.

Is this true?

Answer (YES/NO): NO